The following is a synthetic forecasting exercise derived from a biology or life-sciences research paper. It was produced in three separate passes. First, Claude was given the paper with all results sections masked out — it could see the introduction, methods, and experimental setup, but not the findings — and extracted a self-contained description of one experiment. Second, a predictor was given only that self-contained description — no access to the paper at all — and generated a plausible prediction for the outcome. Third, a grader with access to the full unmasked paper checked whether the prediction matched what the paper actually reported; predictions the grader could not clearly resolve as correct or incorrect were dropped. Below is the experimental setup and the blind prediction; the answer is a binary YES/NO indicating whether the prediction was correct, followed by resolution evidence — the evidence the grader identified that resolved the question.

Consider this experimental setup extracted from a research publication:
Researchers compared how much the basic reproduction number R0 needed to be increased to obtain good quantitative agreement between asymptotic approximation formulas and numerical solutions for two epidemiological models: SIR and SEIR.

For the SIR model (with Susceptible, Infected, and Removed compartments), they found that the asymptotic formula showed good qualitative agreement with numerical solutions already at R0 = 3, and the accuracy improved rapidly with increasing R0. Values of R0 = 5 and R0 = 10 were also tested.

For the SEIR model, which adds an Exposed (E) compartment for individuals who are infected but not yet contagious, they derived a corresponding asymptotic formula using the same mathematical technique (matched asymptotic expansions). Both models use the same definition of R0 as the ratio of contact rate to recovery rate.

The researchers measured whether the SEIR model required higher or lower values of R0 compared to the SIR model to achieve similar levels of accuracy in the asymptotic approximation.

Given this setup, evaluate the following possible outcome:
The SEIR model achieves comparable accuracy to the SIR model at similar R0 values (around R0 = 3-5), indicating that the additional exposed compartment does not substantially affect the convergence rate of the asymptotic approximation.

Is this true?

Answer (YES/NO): NO